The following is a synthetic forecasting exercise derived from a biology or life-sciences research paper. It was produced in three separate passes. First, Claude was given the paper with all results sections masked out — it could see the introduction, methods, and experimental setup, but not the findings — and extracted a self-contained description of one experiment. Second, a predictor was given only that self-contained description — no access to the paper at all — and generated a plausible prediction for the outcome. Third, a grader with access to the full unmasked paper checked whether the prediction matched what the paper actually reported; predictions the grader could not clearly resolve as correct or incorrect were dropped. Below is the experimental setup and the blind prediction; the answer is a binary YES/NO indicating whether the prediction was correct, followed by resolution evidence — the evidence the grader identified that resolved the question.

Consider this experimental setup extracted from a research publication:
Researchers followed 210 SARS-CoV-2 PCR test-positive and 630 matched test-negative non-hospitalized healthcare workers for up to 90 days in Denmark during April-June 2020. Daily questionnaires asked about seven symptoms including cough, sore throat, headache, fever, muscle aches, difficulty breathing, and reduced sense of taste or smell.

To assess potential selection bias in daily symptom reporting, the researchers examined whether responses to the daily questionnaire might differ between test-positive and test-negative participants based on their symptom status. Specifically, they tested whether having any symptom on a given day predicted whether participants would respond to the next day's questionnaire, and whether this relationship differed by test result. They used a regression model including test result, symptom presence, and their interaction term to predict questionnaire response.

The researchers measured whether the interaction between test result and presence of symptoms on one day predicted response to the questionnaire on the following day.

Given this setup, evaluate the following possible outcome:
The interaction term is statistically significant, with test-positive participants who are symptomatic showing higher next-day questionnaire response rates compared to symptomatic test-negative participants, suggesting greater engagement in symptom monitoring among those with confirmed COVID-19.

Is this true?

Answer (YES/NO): NO